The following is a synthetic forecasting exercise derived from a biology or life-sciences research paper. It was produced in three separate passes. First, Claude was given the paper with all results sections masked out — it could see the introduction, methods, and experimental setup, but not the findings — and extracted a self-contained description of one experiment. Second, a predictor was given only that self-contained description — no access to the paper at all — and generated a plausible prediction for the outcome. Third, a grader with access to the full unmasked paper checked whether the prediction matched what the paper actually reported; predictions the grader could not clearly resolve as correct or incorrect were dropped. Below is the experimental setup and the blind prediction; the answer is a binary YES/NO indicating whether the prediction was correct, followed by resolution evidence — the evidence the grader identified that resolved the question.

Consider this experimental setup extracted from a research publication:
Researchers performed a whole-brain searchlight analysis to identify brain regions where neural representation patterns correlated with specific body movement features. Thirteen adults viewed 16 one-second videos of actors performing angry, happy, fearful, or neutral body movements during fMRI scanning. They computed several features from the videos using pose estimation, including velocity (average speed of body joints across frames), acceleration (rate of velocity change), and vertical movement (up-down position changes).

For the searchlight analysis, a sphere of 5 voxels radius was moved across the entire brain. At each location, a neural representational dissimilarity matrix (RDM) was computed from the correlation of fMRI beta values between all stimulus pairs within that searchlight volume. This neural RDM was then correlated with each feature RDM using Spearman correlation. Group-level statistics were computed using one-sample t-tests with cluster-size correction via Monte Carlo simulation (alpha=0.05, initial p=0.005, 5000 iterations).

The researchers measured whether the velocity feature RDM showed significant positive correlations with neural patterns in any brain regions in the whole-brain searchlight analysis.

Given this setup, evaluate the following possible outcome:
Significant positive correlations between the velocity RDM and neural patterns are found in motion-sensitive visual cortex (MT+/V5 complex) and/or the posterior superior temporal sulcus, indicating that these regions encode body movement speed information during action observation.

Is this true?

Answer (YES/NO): NO